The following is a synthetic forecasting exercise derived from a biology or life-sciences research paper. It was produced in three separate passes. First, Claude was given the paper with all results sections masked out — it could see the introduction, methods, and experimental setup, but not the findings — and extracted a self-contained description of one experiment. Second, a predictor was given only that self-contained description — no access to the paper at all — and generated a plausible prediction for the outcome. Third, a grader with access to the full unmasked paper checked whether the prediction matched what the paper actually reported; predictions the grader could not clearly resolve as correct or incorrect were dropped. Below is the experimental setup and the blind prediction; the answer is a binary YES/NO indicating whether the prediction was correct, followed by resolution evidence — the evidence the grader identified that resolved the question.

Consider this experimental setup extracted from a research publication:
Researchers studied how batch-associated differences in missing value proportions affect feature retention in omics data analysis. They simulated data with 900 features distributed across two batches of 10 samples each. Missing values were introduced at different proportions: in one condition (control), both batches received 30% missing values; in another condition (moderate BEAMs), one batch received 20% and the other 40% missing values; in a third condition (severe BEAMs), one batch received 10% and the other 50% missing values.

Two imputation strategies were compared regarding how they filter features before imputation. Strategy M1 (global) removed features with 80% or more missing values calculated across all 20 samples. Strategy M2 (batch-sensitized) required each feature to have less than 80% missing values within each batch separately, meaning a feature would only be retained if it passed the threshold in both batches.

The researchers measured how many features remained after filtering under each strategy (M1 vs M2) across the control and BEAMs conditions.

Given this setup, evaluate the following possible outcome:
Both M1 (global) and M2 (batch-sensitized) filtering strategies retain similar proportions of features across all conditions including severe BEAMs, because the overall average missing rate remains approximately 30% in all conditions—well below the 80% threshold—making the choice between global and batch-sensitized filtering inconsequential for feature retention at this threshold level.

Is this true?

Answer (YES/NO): NO